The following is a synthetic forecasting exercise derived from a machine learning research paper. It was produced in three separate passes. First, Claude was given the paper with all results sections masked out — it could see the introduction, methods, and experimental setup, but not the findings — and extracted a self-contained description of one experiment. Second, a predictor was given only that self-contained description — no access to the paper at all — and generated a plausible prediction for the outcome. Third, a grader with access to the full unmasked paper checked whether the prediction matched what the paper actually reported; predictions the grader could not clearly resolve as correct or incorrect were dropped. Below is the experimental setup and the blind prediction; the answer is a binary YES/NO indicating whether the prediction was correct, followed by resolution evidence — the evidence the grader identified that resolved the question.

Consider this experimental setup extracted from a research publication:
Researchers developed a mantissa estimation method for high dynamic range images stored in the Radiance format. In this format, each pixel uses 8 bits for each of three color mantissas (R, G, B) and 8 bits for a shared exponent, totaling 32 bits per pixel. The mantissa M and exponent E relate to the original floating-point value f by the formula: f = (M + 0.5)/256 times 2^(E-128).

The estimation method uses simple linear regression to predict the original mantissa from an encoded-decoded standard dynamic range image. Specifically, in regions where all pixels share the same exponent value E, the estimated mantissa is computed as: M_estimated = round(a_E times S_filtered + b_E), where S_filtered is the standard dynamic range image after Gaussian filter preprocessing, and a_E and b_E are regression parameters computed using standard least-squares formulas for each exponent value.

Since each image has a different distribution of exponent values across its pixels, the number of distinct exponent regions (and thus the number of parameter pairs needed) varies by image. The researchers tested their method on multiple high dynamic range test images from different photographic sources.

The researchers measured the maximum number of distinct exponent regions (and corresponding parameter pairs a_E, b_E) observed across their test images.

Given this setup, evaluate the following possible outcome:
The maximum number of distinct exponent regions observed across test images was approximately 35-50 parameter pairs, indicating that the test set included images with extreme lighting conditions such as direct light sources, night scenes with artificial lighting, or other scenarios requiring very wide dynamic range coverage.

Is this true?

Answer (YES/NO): NO